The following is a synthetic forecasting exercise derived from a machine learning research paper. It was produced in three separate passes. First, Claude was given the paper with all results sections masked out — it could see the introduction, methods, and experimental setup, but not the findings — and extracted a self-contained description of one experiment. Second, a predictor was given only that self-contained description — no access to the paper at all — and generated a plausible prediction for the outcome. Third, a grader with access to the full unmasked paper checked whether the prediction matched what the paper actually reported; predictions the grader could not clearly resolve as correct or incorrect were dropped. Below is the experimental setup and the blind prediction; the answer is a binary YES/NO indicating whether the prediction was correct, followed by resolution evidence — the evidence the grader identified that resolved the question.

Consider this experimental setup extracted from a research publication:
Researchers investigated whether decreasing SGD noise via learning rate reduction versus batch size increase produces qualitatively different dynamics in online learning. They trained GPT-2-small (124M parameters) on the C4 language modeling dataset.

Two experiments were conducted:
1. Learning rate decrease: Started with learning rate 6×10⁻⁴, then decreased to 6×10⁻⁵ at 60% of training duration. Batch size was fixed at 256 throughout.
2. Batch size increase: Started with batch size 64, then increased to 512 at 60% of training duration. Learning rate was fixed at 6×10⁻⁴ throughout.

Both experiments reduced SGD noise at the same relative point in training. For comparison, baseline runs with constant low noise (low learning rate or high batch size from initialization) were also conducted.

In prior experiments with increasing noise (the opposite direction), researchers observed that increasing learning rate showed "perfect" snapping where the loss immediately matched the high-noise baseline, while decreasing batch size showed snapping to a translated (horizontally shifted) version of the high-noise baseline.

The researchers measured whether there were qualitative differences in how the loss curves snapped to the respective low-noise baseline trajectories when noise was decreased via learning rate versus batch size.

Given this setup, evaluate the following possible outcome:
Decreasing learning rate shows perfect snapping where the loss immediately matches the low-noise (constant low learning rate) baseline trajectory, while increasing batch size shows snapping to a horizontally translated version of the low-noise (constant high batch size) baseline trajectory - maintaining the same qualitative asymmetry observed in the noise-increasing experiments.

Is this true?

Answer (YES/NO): NO